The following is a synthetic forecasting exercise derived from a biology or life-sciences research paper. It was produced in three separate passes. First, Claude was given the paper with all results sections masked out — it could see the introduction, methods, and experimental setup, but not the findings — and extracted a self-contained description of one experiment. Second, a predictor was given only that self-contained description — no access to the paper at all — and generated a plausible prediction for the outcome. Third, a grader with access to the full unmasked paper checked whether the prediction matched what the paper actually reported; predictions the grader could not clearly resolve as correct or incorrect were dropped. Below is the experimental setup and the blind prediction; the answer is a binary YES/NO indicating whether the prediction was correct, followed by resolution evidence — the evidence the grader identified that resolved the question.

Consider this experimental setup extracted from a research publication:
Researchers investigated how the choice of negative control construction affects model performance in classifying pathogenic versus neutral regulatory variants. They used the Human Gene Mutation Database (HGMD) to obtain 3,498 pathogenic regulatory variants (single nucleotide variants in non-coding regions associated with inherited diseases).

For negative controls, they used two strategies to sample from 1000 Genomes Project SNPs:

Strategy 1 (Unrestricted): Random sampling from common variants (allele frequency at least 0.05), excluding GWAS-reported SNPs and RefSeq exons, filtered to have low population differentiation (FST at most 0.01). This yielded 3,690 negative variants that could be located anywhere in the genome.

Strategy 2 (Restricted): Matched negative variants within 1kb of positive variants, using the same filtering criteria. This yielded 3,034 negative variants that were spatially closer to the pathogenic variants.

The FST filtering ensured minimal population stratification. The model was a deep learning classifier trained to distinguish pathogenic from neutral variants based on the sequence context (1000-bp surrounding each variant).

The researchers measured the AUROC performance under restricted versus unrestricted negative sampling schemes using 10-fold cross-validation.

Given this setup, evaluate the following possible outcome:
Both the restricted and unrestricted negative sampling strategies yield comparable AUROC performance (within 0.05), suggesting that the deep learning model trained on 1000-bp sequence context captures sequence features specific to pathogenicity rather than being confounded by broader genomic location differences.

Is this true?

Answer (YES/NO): NO